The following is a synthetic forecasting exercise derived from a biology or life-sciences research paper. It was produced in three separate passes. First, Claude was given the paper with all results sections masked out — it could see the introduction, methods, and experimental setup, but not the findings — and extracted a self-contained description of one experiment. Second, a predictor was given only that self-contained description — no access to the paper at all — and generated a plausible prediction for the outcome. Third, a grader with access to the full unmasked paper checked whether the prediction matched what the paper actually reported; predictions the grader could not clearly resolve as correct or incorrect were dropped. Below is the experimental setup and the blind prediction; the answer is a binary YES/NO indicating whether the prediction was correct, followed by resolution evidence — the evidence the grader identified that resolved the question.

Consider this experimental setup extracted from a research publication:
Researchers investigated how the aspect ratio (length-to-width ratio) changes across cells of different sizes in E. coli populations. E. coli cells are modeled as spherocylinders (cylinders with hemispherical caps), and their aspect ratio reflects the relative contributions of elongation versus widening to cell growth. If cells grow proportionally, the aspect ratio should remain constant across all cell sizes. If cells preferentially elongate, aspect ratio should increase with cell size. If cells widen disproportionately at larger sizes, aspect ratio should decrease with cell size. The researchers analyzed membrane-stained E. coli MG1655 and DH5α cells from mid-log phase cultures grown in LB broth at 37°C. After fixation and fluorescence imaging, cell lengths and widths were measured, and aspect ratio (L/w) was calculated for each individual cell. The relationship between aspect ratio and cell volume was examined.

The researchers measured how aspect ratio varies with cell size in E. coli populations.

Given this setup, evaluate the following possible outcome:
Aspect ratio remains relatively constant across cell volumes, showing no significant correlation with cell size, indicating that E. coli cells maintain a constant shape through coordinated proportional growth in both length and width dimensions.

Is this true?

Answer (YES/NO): NO